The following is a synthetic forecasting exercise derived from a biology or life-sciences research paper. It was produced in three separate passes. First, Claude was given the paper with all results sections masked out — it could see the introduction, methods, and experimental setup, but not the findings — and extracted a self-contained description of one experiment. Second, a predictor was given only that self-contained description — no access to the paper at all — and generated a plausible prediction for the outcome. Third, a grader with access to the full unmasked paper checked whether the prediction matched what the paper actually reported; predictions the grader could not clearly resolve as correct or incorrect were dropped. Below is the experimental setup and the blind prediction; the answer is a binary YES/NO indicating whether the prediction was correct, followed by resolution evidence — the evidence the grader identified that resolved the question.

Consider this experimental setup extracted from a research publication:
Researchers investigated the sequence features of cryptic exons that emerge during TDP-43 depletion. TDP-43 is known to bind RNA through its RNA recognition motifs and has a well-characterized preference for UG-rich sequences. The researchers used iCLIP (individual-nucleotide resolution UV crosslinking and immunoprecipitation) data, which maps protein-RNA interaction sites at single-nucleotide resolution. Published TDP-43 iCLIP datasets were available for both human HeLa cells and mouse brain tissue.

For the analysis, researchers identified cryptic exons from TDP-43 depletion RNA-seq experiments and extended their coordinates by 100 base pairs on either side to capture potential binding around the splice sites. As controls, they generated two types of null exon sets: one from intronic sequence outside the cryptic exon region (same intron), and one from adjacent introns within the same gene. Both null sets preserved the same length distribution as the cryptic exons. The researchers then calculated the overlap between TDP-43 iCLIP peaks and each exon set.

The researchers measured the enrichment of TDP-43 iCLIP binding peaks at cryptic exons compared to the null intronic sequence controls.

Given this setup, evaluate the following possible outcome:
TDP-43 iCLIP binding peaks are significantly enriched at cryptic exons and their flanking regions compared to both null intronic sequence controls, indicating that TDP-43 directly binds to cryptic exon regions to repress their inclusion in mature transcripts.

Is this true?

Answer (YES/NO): YES